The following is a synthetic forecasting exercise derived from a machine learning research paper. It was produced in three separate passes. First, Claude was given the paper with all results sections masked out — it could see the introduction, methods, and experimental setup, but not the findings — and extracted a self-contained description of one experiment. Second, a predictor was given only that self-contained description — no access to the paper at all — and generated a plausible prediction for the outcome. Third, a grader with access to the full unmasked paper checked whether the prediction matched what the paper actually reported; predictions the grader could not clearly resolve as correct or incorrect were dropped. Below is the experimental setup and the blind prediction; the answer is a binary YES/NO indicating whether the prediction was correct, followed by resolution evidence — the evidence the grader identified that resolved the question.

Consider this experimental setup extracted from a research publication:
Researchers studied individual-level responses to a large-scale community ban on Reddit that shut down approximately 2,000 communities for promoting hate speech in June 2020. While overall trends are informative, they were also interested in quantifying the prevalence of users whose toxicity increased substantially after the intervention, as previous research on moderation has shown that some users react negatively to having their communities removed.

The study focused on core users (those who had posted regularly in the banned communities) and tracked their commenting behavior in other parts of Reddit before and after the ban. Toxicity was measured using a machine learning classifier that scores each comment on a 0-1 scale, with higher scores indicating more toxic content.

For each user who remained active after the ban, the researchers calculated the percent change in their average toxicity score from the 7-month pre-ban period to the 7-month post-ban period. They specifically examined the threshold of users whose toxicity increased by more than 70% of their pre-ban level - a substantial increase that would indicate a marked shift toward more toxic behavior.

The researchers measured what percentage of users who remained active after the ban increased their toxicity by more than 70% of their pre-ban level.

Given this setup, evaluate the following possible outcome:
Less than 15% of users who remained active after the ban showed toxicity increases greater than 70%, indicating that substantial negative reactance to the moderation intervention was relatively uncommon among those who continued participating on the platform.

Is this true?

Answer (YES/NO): YES